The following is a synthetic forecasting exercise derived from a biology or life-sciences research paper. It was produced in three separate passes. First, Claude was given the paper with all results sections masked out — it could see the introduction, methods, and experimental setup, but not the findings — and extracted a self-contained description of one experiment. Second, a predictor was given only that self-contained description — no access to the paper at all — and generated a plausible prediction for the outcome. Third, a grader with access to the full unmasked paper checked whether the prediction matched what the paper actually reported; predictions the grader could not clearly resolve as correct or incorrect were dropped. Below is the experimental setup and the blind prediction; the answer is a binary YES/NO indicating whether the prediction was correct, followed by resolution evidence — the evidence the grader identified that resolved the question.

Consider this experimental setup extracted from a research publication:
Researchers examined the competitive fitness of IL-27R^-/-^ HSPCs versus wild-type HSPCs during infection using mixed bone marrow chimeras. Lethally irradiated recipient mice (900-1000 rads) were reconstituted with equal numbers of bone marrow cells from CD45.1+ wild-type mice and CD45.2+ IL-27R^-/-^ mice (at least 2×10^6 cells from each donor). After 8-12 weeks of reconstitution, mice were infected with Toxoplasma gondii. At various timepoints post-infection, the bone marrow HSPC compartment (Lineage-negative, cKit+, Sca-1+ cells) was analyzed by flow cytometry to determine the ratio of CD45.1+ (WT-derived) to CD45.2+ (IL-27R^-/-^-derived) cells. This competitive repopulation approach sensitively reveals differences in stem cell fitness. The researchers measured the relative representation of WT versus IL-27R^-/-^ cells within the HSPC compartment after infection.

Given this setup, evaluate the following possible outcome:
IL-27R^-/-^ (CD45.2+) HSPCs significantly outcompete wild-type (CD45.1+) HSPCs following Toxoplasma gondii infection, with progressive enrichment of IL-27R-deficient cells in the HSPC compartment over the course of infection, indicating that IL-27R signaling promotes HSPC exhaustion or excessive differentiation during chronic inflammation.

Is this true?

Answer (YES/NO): NO